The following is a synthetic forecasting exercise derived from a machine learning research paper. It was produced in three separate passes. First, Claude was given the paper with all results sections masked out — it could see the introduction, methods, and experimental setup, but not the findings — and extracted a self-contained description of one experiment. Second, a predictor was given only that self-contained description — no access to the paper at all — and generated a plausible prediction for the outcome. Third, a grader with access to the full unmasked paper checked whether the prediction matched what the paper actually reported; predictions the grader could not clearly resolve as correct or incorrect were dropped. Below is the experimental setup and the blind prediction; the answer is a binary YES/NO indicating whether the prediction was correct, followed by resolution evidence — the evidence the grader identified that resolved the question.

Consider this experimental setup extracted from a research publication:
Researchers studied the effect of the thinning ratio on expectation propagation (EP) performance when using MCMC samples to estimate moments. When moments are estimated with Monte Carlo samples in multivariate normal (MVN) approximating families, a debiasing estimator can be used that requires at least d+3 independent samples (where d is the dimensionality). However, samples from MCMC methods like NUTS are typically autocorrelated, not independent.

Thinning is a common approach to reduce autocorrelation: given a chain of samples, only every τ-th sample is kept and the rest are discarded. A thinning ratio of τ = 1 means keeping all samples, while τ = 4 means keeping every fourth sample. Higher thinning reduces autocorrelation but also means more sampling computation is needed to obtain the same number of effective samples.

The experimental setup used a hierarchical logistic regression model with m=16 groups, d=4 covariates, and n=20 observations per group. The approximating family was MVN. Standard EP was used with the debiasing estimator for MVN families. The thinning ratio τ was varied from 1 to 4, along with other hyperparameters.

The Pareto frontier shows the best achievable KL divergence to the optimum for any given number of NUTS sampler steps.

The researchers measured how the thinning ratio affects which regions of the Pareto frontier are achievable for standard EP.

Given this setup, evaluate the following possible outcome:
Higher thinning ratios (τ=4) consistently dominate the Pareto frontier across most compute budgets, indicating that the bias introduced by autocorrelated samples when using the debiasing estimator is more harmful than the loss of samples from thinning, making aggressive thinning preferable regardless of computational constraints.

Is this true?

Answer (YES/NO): NO